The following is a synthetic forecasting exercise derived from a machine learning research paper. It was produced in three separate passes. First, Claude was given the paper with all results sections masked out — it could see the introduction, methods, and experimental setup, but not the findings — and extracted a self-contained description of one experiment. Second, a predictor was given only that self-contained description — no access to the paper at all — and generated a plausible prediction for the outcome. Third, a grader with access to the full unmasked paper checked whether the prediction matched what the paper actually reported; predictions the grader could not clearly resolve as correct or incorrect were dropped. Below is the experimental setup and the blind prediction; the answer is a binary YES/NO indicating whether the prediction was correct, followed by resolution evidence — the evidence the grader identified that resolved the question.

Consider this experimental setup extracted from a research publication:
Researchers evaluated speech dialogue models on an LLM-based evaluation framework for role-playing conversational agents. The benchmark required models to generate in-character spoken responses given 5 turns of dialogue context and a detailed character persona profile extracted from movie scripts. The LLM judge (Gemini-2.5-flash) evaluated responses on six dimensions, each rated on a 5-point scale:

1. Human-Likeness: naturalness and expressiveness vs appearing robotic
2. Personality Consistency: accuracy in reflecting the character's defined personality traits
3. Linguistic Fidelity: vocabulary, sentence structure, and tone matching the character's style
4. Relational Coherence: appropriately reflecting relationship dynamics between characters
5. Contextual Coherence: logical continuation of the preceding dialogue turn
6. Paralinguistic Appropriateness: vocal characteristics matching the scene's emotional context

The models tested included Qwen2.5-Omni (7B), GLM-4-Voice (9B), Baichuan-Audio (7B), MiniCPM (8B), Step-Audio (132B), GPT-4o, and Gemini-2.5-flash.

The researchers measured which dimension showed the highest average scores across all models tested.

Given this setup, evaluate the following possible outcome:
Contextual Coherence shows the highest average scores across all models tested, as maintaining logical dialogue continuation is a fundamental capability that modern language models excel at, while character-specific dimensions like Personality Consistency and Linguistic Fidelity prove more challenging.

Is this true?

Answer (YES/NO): YES